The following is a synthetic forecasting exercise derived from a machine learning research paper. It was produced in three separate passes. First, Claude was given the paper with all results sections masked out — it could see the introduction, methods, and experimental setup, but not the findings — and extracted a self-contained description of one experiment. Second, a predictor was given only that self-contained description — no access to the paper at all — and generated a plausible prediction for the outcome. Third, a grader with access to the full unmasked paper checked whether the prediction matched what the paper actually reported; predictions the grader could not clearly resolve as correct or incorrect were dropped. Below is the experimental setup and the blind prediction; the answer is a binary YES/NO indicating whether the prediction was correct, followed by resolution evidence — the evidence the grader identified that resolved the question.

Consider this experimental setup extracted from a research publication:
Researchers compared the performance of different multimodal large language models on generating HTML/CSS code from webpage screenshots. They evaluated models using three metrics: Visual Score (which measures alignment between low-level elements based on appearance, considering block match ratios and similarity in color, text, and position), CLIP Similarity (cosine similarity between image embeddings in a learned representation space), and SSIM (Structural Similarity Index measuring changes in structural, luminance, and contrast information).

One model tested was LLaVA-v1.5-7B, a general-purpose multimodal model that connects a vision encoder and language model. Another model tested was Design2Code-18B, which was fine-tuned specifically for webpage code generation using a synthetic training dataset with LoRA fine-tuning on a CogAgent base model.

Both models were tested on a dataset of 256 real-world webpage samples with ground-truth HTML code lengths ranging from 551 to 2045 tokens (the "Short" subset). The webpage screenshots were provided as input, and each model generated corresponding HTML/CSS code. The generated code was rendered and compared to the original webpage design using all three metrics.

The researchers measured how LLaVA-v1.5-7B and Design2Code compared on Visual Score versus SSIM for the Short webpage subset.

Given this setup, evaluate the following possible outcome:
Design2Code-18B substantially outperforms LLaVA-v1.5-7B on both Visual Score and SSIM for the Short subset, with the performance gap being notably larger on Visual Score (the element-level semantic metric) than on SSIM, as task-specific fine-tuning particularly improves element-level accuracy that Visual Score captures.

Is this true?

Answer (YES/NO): NO